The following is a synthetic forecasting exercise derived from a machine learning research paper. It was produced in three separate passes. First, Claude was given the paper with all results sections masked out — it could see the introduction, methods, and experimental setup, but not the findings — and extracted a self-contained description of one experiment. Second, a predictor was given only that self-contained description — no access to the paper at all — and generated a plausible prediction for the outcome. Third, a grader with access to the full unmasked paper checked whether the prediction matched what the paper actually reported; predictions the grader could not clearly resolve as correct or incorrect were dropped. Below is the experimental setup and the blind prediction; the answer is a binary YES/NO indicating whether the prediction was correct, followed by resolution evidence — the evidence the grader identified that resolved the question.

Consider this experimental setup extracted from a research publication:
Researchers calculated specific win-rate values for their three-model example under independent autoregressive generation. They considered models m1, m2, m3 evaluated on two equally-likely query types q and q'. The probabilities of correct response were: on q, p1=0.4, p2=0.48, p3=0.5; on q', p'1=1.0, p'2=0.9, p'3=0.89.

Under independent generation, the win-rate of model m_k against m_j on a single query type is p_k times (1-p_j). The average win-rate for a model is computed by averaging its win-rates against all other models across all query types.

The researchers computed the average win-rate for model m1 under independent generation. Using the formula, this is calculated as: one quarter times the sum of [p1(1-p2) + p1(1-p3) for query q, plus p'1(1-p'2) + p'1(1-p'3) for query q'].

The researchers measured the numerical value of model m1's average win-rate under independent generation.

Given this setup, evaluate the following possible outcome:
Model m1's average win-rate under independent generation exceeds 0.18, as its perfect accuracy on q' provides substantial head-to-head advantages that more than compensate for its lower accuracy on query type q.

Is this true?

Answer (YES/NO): NO